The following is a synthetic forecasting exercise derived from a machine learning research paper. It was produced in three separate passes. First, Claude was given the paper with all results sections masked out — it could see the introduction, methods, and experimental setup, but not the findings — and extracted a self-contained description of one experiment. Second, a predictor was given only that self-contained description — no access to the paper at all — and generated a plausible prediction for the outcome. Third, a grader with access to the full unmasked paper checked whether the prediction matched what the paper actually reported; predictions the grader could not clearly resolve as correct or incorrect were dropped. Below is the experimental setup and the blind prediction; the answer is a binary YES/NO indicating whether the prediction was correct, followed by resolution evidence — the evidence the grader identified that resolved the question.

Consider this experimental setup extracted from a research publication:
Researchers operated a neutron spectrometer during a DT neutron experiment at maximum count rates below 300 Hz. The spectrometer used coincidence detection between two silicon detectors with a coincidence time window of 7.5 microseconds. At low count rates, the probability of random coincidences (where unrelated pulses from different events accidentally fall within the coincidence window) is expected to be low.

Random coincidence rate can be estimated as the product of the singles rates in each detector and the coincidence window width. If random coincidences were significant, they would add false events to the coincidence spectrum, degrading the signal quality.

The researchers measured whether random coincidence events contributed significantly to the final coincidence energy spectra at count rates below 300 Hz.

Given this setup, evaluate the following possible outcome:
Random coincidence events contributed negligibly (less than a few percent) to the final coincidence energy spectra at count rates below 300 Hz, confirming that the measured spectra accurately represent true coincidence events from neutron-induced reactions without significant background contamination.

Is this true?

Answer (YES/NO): YES